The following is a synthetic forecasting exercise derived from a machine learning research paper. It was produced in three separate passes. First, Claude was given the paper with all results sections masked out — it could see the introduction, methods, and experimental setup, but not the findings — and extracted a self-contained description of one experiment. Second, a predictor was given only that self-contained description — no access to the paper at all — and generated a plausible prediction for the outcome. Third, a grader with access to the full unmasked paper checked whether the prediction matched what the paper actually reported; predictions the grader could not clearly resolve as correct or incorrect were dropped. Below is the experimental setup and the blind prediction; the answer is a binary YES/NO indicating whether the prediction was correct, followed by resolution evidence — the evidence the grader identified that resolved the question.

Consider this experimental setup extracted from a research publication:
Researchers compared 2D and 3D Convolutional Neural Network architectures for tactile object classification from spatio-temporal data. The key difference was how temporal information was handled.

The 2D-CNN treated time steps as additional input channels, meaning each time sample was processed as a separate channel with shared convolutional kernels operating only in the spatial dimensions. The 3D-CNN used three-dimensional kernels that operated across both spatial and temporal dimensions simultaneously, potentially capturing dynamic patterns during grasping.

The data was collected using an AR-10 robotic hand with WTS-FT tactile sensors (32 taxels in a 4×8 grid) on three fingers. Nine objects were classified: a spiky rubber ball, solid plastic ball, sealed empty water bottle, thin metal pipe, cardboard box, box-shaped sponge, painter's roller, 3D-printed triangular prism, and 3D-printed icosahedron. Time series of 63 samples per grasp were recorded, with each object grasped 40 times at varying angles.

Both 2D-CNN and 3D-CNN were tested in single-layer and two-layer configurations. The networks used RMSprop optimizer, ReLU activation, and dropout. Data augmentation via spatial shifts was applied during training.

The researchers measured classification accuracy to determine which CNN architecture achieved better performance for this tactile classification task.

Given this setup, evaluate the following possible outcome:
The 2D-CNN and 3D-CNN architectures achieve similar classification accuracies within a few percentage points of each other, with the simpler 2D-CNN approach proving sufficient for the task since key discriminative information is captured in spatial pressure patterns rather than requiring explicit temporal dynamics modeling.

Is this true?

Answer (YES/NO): NO